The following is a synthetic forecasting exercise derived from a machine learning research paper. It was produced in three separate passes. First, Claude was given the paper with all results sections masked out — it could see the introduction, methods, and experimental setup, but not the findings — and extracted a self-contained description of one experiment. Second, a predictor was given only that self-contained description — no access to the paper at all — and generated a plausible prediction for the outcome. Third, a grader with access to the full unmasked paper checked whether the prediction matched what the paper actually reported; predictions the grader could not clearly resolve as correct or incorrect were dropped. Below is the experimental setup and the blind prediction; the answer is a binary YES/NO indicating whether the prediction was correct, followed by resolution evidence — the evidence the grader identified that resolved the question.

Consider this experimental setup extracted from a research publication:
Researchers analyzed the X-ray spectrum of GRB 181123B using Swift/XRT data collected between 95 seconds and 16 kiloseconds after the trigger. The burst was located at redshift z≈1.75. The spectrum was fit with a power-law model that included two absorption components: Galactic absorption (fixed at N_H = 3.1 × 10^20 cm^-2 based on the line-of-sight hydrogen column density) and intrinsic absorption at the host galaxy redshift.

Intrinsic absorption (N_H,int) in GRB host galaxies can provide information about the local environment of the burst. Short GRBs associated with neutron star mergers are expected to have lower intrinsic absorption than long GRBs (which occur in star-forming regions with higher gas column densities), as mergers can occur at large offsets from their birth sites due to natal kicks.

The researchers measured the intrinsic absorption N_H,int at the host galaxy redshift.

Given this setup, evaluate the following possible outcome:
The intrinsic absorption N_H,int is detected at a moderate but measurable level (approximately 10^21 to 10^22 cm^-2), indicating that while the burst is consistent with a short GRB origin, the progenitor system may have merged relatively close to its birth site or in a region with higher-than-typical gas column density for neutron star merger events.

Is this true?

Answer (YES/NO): NO